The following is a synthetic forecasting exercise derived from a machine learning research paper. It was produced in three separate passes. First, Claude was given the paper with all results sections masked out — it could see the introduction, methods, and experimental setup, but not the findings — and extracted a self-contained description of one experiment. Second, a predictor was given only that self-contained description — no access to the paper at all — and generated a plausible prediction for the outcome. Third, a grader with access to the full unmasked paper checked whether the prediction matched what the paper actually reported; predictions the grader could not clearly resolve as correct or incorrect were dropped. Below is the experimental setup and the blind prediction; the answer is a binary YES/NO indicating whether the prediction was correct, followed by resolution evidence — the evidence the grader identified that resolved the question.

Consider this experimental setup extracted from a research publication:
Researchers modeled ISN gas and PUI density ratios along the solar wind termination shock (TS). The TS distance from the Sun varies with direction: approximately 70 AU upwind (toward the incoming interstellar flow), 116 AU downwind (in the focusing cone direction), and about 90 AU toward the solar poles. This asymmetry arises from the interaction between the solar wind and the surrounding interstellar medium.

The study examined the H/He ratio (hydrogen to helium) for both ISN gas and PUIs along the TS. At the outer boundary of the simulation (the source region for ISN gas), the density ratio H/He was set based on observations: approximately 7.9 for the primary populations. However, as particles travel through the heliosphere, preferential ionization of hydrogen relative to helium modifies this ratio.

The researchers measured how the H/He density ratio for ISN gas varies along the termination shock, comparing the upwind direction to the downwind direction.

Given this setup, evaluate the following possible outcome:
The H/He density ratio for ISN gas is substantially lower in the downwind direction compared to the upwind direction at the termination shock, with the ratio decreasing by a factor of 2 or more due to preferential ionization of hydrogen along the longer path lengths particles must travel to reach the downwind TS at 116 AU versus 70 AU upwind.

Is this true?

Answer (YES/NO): NO